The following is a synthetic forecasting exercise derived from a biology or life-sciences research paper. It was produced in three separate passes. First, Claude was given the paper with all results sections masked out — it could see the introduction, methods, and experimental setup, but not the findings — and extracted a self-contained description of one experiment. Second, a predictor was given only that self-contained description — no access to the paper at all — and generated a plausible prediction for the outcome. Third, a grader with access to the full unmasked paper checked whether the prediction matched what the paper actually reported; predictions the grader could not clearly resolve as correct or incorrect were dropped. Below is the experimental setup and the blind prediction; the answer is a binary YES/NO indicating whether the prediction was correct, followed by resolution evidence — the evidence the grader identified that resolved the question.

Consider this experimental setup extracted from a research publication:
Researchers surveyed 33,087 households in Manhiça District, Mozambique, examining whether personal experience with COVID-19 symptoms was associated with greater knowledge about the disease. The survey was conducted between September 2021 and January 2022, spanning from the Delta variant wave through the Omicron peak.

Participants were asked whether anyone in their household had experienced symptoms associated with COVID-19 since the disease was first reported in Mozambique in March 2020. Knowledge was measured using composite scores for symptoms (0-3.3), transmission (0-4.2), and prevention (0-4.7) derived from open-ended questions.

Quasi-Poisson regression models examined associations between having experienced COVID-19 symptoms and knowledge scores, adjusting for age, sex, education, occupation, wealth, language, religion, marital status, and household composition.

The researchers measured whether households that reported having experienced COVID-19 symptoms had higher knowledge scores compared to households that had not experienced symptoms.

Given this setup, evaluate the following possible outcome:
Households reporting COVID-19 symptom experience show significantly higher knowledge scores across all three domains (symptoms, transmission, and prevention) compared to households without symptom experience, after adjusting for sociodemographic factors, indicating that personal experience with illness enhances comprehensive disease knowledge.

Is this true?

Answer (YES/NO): NO